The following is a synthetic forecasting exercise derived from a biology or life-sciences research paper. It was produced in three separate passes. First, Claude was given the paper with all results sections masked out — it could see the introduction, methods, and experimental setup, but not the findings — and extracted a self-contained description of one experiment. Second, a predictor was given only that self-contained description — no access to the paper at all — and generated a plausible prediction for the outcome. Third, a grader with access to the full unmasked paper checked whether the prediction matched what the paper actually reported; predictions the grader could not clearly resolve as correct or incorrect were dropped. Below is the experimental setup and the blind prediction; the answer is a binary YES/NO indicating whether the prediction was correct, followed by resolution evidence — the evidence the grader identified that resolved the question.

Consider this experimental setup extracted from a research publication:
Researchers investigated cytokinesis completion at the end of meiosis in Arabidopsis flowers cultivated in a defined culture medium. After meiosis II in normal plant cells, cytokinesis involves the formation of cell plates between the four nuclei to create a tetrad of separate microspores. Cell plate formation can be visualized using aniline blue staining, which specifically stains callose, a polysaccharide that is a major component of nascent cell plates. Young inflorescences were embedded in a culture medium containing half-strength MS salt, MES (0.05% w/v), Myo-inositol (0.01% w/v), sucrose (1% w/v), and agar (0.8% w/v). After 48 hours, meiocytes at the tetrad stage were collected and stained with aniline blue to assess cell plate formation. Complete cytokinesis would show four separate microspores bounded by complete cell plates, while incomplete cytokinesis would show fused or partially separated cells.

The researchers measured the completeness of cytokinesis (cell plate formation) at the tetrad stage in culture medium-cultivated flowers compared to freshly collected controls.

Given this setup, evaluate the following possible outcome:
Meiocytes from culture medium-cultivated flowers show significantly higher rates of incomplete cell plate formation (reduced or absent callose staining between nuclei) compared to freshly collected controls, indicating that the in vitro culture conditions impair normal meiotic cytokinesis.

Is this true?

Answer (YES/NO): YES